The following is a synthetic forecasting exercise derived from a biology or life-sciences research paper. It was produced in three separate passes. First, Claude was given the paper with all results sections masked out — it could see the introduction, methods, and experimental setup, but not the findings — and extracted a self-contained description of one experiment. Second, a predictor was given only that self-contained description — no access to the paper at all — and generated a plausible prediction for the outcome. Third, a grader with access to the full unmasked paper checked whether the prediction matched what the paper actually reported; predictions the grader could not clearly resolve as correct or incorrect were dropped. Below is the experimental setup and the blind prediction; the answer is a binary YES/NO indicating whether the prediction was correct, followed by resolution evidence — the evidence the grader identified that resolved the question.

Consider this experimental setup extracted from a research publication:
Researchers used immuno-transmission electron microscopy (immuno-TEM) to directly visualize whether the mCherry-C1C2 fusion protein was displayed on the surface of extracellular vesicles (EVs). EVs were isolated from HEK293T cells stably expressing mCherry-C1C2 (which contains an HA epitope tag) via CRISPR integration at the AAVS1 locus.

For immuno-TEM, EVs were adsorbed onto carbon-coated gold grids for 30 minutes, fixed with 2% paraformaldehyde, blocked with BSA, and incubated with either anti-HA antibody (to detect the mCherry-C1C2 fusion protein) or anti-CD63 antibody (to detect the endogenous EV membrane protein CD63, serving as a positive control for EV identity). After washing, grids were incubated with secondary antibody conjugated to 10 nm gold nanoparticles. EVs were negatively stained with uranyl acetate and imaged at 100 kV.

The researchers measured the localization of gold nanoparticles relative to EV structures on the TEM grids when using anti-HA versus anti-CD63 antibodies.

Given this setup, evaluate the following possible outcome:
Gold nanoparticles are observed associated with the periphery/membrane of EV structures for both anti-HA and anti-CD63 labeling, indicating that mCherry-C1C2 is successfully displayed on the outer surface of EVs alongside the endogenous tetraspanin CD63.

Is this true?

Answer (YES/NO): YES